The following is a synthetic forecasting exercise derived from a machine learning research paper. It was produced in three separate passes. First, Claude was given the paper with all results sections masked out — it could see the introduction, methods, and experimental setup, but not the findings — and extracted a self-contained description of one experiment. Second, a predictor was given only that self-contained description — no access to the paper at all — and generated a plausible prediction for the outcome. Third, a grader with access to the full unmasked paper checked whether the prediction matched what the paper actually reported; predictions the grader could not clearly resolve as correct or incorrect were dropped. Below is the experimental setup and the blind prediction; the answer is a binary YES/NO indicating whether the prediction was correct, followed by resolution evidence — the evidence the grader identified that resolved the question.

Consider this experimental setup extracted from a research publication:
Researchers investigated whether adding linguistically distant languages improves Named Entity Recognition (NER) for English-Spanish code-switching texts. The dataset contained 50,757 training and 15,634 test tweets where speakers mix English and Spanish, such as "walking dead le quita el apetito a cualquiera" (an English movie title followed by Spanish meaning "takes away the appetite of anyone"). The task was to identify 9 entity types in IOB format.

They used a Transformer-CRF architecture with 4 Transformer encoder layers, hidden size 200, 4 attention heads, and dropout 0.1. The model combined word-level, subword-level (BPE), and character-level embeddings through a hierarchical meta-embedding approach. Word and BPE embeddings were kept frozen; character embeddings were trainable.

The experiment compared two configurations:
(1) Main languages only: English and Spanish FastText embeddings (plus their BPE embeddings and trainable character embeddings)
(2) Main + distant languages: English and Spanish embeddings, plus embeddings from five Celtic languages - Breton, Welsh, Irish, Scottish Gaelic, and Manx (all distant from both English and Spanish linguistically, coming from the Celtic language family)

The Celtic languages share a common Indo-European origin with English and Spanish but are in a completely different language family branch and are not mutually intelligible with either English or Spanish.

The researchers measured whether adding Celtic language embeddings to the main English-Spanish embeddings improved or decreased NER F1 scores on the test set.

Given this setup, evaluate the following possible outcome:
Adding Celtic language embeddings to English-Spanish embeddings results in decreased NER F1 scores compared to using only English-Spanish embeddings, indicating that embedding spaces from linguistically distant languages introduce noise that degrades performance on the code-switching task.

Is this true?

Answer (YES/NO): NO